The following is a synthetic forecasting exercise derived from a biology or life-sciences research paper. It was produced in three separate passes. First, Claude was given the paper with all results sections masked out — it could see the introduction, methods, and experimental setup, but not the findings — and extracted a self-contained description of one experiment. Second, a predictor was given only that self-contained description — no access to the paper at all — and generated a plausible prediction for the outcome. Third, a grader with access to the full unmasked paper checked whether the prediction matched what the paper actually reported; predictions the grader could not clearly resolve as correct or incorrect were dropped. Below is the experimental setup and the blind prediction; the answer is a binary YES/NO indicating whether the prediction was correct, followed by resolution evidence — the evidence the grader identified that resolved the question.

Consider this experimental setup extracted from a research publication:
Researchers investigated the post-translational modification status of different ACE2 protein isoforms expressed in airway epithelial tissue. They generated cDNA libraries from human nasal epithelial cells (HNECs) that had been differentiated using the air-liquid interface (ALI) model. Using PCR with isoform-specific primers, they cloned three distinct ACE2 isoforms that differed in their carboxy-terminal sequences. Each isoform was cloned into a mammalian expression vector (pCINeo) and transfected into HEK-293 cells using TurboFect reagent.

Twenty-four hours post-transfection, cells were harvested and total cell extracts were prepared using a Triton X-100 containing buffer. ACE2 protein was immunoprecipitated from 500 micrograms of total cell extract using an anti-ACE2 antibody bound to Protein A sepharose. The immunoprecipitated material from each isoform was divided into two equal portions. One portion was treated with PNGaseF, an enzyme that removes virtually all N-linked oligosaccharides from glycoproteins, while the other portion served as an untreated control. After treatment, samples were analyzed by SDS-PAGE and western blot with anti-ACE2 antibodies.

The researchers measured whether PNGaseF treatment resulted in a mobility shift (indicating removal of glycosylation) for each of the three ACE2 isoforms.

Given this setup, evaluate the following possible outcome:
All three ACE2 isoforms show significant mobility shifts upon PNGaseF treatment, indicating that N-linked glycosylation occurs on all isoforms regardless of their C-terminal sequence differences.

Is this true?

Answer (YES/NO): YES